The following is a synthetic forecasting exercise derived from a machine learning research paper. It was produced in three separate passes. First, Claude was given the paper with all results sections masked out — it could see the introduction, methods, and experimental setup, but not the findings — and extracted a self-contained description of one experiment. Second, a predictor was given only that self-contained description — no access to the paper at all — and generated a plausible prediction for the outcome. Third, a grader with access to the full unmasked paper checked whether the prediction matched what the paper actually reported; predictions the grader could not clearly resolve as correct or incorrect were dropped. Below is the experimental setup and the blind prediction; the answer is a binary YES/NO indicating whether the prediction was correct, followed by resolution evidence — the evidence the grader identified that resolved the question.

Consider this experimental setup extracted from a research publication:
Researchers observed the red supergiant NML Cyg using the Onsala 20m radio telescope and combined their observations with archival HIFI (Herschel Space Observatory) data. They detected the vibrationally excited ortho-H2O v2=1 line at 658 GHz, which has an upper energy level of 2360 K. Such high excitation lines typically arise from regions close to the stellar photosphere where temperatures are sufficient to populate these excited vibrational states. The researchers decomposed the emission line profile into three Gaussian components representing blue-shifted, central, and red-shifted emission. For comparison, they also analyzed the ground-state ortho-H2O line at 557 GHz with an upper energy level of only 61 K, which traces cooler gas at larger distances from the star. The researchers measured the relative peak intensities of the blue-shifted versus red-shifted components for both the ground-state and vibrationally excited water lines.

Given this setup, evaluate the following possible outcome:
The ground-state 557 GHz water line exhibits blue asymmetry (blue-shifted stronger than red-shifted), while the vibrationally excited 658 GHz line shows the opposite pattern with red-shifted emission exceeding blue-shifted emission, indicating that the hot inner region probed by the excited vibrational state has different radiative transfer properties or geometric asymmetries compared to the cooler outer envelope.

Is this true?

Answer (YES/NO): NO